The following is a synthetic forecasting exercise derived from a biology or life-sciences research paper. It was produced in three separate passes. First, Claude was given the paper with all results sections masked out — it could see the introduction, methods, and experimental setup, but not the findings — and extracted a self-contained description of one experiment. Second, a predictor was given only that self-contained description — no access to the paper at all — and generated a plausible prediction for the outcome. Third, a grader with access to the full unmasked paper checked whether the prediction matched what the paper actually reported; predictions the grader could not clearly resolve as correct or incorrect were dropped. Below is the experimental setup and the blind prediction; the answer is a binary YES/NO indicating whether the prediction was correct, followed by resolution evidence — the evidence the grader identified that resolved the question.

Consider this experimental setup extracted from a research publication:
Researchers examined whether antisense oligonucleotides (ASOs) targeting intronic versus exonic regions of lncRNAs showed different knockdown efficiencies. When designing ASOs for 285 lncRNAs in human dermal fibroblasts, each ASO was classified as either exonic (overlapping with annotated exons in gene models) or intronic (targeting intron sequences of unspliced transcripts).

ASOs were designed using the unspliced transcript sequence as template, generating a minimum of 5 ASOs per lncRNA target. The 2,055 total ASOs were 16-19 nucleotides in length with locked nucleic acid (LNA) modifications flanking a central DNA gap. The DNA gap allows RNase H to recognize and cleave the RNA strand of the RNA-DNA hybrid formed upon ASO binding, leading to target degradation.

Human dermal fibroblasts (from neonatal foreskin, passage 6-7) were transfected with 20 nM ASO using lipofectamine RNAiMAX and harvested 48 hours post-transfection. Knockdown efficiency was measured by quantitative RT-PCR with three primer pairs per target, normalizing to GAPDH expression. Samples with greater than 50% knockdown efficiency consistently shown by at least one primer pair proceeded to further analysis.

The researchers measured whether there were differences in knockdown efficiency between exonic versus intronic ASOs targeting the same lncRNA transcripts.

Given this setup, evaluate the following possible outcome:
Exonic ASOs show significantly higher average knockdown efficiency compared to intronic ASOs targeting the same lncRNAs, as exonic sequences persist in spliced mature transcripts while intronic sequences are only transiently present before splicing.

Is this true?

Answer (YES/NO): NO